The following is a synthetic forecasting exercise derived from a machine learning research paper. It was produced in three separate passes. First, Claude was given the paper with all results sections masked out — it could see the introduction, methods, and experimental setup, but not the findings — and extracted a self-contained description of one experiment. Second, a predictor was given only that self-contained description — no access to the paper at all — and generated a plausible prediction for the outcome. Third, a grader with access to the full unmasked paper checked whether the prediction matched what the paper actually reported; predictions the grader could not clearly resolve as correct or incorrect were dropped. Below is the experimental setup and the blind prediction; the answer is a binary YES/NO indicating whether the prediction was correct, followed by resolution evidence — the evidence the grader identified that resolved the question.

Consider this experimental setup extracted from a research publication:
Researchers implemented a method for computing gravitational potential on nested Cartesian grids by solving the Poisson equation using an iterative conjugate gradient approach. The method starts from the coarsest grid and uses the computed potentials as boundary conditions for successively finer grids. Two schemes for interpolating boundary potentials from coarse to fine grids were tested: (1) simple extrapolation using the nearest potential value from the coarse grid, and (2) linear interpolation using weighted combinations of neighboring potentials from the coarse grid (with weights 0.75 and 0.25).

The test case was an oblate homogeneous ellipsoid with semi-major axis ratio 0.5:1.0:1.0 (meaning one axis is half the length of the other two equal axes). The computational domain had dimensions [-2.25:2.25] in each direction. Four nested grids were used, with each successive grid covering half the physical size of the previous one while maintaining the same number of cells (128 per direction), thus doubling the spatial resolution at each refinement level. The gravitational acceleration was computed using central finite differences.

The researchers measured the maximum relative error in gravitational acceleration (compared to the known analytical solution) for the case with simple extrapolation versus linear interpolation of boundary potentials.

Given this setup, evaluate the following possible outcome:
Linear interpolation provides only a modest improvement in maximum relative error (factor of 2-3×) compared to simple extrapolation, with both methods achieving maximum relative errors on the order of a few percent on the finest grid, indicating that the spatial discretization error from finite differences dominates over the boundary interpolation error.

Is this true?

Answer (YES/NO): NO